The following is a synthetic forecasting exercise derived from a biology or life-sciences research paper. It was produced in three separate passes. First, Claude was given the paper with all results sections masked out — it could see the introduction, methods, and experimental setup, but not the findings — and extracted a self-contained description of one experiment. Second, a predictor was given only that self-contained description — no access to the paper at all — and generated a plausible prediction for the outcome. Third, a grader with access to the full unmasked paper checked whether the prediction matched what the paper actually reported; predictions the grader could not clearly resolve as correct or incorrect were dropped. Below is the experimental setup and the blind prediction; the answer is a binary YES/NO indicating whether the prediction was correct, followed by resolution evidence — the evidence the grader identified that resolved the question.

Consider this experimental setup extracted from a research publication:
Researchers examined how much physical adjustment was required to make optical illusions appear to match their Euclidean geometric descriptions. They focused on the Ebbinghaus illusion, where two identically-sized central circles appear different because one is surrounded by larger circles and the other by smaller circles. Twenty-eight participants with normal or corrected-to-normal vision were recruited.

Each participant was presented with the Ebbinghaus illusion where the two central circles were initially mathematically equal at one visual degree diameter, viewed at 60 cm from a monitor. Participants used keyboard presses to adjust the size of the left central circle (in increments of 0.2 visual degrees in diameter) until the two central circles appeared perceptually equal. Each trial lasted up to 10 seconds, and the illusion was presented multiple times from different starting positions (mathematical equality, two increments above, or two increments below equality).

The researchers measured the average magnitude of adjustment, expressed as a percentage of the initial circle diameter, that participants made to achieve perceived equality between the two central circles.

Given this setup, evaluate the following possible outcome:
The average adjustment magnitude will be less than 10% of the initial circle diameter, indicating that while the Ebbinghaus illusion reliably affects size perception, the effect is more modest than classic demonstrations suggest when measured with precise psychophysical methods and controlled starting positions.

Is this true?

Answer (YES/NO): NO